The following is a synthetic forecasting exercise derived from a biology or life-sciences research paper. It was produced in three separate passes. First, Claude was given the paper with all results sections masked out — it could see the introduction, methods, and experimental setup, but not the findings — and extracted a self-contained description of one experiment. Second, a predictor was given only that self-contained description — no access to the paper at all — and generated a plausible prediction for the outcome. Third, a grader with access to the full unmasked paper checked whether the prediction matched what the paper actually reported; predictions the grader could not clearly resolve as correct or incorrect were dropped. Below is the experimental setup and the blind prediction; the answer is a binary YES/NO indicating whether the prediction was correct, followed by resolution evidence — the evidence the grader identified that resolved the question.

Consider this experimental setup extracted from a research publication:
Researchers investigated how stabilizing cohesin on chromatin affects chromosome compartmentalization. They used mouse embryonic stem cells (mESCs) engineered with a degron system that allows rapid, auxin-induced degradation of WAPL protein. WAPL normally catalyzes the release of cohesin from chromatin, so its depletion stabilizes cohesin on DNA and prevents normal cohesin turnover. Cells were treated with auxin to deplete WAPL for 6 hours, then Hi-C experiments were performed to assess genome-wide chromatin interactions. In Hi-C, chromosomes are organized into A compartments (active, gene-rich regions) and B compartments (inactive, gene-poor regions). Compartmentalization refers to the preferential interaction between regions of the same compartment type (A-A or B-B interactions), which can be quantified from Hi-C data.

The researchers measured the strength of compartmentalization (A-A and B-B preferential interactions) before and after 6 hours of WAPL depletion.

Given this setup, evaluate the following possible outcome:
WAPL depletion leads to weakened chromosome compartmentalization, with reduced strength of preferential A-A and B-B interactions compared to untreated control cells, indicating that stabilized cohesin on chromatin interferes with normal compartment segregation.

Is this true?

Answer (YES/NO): YES